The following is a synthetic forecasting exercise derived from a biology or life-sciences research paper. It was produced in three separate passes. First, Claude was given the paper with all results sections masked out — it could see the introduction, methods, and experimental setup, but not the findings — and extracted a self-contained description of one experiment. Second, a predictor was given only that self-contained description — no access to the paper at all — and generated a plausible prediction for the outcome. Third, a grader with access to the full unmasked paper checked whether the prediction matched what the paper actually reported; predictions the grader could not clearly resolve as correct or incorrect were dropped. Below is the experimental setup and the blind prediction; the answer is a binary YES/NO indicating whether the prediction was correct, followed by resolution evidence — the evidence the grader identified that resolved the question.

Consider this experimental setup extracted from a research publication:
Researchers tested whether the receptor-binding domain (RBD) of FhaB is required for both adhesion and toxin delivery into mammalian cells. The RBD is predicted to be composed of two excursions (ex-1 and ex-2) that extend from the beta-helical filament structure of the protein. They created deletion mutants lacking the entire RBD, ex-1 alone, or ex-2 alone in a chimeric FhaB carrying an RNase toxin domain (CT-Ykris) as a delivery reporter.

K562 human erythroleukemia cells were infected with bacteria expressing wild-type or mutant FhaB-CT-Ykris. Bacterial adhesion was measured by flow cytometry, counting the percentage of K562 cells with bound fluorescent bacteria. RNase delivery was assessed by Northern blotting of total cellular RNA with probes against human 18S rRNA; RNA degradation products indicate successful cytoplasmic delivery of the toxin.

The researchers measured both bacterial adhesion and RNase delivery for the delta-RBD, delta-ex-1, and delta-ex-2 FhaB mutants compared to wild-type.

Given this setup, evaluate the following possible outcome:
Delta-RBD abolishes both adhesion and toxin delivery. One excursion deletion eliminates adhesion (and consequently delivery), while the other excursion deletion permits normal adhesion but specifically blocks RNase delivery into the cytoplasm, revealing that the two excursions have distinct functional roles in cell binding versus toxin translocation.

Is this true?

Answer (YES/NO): NO